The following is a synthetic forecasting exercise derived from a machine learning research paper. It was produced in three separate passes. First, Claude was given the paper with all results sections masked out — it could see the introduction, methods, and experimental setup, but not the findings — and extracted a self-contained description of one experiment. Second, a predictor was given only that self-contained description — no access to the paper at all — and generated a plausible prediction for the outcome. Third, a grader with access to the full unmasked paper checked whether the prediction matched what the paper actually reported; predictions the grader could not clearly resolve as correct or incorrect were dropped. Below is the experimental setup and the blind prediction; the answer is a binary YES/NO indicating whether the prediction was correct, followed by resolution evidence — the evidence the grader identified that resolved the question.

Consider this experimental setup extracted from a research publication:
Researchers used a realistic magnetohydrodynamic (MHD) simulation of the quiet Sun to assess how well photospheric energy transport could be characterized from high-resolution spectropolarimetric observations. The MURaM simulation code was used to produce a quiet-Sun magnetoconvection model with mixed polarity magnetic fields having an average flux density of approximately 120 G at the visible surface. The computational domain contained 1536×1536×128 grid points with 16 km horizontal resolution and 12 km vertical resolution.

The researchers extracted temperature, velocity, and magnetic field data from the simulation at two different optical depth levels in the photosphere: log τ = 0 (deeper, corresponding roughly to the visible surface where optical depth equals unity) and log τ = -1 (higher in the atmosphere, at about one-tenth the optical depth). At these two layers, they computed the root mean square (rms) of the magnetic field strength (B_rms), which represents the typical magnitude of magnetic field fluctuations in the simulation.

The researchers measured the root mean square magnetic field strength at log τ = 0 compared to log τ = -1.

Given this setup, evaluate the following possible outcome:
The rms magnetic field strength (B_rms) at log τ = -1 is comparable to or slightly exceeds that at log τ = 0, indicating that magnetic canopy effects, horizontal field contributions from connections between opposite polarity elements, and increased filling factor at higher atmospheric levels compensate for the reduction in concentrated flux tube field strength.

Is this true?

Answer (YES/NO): NO